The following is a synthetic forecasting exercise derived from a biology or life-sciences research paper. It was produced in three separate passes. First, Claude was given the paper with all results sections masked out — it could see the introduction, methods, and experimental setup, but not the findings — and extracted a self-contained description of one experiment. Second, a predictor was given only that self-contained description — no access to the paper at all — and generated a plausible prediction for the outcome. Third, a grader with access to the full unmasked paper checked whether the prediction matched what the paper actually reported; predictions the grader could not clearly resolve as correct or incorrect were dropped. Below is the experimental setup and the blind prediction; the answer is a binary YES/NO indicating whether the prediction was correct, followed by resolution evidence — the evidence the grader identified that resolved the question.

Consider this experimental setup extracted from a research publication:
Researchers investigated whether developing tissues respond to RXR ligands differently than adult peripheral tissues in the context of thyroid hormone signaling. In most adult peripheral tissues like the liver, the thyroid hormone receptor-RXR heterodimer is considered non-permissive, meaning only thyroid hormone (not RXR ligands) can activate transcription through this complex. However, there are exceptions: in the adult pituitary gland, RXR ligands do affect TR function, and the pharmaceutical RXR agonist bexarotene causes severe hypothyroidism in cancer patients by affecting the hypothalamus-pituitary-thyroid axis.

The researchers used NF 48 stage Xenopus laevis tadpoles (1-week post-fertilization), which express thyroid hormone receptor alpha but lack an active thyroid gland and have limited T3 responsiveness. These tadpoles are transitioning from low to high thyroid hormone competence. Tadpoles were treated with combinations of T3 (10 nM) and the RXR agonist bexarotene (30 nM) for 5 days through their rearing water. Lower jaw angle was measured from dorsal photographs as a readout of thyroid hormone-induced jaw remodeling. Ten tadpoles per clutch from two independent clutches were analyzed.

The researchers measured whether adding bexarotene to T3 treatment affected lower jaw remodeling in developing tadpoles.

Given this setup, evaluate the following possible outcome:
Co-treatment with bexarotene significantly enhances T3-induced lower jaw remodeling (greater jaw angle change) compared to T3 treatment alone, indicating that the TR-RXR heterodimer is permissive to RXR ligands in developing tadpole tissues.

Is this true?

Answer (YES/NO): YES